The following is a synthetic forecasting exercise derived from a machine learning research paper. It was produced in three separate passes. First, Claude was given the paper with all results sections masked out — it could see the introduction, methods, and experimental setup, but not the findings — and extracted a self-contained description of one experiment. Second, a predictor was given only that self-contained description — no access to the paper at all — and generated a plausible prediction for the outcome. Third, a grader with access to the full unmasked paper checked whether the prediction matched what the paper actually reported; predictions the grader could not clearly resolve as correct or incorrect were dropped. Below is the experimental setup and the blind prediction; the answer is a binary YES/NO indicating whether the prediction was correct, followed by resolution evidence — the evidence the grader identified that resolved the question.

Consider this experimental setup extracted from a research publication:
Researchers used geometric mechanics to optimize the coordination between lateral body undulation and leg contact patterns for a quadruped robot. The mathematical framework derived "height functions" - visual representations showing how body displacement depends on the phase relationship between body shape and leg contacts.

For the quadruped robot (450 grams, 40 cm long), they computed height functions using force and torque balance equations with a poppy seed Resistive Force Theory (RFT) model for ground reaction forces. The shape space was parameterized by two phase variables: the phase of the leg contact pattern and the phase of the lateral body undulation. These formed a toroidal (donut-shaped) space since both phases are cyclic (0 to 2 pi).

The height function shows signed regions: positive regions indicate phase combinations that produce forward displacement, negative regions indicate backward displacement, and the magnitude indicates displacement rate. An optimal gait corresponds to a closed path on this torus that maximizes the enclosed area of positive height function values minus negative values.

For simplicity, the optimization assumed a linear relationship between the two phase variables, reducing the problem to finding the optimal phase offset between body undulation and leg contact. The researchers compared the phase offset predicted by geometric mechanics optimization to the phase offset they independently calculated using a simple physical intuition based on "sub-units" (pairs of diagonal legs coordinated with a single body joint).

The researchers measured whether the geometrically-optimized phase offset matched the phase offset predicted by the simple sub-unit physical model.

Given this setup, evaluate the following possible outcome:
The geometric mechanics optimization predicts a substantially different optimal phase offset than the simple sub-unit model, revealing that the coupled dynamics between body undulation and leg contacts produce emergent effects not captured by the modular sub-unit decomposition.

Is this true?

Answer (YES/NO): NO